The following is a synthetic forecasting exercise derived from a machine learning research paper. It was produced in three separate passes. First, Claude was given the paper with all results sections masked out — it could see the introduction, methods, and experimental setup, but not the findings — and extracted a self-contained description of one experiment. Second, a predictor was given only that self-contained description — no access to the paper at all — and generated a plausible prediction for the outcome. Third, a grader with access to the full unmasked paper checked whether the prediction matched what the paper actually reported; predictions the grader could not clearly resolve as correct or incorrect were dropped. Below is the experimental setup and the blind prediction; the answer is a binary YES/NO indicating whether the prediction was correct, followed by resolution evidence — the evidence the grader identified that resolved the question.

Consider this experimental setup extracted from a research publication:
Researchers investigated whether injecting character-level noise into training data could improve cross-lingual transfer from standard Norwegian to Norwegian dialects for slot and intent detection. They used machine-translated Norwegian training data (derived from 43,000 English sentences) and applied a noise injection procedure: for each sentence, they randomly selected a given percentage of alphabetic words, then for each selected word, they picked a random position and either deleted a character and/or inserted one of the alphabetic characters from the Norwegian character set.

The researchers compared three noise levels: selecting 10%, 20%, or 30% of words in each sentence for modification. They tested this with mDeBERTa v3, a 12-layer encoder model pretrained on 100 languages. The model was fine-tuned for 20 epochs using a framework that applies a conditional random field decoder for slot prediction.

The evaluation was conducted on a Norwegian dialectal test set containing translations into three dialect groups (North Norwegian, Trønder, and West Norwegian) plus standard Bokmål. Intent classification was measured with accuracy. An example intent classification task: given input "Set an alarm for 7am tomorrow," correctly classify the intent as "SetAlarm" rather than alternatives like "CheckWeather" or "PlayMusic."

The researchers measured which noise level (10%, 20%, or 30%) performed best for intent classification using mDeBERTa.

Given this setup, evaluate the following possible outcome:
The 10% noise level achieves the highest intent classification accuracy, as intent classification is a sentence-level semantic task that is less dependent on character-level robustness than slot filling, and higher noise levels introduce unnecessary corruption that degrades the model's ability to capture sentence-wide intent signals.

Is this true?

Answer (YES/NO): NO